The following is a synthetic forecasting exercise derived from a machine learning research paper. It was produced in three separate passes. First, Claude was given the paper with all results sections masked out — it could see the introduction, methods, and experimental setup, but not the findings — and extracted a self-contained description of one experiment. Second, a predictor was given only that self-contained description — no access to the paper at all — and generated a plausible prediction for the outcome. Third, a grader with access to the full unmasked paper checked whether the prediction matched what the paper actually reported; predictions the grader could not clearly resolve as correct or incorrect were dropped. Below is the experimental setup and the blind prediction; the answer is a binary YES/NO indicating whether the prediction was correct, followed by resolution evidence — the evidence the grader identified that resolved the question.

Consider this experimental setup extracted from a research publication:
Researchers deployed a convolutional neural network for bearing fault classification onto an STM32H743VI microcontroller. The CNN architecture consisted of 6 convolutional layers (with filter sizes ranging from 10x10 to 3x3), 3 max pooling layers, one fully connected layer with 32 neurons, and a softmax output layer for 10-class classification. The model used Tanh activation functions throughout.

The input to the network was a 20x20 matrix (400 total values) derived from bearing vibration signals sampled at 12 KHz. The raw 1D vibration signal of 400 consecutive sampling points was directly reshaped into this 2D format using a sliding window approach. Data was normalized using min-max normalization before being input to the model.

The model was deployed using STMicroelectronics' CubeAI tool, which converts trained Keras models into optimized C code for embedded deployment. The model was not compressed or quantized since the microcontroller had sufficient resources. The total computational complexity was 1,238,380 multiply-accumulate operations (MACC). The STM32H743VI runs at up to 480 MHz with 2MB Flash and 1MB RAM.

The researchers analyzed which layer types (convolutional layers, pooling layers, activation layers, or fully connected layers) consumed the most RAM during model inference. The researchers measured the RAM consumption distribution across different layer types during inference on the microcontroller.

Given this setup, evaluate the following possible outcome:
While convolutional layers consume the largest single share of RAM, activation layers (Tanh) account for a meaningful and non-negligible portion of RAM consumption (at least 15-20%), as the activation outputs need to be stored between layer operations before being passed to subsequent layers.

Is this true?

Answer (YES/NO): NO